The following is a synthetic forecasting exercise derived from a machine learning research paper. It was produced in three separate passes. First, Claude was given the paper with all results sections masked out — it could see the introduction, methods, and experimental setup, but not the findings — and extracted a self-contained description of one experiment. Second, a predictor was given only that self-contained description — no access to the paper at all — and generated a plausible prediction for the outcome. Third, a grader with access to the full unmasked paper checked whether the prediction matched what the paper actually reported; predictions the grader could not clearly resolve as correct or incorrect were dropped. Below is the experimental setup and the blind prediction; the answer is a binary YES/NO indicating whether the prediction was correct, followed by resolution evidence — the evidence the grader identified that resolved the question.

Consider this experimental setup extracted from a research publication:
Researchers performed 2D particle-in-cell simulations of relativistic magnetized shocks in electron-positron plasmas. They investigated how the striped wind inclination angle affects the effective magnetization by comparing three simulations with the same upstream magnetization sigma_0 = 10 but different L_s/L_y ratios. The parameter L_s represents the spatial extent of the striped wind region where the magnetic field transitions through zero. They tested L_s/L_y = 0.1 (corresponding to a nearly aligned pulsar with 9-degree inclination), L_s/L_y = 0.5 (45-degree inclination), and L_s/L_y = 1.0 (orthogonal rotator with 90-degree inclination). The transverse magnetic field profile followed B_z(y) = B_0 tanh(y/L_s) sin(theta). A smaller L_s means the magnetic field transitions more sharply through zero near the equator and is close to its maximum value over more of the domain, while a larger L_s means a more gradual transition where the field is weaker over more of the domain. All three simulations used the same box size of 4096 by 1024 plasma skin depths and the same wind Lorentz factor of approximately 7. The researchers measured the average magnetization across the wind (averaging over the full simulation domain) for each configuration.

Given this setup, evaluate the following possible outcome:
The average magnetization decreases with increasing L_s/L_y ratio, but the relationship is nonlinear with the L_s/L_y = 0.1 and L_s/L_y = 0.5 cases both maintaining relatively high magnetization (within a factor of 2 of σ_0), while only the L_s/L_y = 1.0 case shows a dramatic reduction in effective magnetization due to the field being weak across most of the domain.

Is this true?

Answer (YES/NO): NO